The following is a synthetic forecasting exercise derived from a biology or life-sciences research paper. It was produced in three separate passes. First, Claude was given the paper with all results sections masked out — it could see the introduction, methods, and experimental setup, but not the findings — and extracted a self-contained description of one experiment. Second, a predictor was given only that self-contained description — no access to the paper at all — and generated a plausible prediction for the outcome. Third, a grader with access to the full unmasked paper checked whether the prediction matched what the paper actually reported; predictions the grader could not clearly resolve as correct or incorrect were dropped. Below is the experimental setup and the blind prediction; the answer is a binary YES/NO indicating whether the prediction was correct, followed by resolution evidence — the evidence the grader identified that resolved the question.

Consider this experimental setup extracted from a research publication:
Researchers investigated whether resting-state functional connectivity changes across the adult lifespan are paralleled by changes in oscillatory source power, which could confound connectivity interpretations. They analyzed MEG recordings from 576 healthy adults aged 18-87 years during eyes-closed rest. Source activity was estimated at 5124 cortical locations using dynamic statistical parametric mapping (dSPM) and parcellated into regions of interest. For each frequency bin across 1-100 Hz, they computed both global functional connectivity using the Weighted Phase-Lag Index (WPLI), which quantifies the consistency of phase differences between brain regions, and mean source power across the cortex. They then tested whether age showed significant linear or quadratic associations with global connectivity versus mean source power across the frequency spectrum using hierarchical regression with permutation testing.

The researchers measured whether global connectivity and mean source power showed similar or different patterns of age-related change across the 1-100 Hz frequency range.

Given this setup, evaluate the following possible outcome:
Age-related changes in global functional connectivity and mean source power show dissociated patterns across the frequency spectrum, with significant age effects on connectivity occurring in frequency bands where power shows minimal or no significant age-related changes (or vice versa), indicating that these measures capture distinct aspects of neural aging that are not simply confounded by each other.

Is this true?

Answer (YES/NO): YES